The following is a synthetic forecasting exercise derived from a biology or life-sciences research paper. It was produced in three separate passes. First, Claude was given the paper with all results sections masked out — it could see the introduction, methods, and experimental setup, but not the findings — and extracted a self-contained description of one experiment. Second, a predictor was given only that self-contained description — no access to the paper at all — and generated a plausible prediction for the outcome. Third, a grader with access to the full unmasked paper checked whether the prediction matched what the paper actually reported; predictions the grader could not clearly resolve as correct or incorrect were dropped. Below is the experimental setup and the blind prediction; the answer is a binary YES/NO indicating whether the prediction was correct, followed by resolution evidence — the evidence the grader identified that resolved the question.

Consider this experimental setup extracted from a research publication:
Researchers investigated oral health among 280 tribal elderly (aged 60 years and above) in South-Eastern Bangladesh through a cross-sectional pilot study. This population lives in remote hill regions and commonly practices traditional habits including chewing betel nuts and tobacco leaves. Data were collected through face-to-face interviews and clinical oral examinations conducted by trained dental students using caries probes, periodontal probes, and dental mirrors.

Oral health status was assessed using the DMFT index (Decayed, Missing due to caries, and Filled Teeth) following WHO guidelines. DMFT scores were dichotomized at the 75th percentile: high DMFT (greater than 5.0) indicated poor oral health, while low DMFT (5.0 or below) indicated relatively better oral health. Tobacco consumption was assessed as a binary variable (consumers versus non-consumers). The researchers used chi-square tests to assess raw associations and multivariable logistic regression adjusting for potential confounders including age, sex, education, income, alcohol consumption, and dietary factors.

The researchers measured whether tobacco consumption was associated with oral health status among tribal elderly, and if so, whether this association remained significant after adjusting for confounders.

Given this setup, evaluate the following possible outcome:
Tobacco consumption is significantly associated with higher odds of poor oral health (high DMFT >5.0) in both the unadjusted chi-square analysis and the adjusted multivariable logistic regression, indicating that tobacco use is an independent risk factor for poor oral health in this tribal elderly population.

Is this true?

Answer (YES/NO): YES